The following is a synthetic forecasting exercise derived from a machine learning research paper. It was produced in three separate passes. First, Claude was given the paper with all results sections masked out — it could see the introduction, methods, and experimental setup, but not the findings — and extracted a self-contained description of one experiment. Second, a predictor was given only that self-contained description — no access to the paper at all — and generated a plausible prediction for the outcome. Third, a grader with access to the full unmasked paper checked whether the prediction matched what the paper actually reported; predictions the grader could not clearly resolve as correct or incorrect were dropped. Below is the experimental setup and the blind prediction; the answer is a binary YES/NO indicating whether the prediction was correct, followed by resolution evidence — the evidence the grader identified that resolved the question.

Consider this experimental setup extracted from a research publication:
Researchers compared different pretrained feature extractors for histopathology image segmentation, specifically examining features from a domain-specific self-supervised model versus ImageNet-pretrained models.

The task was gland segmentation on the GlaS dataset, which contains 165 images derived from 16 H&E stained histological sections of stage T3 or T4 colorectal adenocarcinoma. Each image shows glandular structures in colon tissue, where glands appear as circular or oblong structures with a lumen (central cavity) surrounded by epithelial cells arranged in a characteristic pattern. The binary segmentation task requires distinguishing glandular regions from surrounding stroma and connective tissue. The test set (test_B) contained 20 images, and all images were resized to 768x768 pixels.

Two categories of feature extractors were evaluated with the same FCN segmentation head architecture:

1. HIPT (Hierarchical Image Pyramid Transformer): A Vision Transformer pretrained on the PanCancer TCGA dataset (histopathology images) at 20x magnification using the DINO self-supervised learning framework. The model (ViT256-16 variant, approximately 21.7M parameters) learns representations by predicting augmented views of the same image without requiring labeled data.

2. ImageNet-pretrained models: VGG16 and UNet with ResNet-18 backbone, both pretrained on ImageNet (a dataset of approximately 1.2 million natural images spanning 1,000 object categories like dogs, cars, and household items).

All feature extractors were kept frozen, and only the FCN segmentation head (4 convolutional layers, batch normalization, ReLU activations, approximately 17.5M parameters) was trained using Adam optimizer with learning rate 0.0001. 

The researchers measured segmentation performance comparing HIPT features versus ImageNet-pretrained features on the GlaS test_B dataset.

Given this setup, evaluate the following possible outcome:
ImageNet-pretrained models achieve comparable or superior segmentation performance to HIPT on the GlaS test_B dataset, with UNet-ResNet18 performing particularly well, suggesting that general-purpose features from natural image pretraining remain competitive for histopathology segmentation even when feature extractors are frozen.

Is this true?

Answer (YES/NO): YES